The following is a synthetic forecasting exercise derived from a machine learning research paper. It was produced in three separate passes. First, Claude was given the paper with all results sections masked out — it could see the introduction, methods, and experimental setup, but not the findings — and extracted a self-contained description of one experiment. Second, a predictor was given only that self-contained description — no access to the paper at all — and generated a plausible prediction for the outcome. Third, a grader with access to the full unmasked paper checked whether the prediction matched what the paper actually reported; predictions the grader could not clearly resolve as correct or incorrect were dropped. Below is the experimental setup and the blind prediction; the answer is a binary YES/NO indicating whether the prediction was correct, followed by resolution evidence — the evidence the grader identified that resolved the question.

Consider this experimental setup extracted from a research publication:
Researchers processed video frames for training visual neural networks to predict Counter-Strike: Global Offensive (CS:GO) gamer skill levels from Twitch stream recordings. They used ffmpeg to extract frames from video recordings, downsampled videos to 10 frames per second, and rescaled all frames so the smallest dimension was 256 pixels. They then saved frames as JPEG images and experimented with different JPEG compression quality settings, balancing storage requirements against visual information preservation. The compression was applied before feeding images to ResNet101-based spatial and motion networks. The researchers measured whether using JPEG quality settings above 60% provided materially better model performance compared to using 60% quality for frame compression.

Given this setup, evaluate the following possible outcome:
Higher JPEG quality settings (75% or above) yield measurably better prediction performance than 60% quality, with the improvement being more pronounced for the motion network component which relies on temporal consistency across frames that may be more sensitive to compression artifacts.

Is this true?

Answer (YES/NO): NO